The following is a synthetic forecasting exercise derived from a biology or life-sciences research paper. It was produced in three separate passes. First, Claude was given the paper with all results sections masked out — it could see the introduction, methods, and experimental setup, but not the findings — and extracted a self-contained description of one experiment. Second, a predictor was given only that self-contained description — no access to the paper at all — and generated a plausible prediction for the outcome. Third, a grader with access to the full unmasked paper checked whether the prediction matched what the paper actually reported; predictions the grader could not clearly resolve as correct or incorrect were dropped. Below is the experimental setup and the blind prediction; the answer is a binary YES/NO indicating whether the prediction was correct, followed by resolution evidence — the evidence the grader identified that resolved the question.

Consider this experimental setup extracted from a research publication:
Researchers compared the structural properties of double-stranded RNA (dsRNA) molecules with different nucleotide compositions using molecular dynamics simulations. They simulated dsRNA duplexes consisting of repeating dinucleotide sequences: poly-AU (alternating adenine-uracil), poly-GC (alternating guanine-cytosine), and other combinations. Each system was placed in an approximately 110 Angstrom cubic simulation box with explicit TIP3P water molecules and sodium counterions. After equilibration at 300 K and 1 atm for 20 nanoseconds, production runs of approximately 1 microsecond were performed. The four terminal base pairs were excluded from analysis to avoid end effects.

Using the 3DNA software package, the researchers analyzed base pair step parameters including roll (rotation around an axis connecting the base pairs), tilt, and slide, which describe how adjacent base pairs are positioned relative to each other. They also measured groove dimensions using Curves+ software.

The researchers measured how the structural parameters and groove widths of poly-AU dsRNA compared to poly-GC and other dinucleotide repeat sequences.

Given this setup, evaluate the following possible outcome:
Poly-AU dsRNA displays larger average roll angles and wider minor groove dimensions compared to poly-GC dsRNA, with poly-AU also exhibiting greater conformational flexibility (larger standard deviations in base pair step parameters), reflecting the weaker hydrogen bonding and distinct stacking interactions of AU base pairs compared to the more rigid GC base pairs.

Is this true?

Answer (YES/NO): NO